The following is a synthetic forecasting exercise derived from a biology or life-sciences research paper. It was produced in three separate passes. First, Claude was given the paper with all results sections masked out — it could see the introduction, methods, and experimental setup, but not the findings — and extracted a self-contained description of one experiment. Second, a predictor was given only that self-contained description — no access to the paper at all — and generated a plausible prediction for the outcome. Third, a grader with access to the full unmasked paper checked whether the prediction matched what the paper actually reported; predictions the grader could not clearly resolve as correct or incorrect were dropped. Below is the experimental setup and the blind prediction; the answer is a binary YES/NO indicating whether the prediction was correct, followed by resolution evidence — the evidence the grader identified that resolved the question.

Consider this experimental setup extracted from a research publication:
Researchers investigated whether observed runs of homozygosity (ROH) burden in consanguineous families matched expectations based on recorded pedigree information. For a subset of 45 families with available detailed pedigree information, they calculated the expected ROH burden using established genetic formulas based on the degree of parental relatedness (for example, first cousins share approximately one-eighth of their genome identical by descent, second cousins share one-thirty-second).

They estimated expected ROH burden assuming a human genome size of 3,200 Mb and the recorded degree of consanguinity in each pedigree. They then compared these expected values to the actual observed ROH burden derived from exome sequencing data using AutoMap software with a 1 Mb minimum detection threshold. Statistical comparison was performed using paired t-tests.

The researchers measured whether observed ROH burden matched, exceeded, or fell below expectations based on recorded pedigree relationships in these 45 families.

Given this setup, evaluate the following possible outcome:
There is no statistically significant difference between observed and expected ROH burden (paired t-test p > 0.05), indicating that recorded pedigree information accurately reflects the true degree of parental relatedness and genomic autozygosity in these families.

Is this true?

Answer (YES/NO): NO